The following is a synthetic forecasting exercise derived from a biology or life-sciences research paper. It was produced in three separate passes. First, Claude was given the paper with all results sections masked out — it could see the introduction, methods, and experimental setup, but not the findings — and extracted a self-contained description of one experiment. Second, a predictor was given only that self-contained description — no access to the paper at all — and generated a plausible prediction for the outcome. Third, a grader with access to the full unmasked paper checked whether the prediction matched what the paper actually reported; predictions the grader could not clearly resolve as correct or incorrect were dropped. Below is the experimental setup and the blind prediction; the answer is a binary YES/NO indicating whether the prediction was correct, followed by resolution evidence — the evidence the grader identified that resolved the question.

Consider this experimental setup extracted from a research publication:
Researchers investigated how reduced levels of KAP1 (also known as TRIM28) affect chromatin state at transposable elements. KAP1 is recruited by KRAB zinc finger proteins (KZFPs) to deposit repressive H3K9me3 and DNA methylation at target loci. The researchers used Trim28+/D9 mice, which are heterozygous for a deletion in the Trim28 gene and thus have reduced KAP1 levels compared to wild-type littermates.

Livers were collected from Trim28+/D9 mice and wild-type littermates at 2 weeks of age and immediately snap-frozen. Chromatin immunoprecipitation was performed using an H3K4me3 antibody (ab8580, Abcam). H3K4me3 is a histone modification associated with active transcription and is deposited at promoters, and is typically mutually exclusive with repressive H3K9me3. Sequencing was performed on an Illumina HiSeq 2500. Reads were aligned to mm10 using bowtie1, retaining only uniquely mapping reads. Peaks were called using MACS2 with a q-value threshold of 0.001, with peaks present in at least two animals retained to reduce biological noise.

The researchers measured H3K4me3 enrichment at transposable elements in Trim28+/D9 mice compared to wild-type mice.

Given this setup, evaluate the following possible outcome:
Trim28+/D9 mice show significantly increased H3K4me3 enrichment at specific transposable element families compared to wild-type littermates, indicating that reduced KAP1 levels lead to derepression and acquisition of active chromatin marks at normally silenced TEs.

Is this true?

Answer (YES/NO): YES